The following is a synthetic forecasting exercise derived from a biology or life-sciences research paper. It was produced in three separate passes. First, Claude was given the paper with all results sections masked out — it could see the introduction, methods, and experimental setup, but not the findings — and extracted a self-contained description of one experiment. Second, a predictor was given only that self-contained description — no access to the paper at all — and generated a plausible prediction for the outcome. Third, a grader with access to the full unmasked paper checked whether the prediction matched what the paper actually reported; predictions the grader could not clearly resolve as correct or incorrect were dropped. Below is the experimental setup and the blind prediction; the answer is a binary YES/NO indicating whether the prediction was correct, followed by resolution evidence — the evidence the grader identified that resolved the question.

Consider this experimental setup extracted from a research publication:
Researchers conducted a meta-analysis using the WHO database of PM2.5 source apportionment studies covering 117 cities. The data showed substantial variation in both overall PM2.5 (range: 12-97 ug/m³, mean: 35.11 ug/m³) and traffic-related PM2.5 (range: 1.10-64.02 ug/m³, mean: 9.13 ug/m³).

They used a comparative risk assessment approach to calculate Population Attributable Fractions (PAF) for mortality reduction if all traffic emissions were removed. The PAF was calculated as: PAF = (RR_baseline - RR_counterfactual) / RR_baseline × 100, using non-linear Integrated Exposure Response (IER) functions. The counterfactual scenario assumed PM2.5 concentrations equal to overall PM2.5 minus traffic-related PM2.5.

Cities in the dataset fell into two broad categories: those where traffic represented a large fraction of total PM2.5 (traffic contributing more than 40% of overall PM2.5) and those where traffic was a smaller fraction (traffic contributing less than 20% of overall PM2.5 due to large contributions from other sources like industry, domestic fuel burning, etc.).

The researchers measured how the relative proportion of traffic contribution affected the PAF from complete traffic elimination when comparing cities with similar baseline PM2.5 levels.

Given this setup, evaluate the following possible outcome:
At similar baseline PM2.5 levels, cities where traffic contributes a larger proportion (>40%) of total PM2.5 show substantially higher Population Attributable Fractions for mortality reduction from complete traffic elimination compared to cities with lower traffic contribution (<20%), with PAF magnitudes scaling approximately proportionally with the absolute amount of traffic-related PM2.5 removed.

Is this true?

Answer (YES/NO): NO